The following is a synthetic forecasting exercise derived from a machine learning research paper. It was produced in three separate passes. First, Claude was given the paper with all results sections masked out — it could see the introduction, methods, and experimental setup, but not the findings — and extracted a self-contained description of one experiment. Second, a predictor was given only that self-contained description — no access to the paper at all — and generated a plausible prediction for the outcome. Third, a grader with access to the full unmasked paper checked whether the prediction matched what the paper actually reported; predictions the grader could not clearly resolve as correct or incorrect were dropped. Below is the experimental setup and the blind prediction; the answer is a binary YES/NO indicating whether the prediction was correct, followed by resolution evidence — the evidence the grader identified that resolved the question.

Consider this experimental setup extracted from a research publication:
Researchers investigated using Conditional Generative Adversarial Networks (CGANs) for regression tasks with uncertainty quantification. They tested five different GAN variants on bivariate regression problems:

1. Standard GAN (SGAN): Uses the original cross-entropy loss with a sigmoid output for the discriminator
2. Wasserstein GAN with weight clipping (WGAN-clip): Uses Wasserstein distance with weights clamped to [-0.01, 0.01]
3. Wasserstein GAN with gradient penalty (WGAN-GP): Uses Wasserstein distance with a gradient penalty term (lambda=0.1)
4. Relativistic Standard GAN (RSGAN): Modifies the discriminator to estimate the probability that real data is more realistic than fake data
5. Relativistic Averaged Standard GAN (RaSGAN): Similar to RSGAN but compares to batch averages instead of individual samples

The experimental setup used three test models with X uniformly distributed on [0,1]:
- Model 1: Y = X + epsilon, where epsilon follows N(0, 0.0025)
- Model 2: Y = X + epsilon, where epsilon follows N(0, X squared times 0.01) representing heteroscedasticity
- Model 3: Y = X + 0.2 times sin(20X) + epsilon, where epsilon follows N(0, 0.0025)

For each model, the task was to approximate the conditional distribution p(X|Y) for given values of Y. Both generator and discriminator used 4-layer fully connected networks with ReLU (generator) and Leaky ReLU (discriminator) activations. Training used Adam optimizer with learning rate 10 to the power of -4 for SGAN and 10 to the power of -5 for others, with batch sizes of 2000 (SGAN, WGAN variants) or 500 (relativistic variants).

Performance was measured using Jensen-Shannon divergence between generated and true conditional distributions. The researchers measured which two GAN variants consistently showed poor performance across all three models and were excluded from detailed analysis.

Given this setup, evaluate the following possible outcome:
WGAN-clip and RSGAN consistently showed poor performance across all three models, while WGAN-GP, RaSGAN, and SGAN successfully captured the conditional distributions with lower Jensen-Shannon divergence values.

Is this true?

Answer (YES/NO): NO